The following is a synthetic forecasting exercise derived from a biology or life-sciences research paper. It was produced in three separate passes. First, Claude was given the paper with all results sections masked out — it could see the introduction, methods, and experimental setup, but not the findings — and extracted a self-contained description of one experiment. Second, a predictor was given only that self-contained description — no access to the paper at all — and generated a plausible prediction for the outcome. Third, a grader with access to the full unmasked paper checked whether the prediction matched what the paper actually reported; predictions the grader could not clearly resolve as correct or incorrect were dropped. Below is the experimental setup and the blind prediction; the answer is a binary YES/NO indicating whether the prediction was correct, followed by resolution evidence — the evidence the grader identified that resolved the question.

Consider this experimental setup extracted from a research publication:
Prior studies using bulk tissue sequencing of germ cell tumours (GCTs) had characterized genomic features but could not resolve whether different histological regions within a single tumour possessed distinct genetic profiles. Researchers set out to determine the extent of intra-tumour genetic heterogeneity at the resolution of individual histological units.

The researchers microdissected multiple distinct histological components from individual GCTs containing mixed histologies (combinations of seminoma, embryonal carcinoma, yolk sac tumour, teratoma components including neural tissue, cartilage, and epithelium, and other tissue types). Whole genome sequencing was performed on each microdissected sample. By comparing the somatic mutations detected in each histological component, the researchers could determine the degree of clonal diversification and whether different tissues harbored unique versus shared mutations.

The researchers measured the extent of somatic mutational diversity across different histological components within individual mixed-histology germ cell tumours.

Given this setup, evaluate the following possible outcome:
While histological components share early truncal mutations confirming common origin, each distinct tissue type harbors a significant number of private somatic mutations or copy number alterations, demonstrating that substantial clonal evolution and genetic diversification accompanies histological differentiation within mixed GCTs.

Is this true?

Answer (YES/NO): NO